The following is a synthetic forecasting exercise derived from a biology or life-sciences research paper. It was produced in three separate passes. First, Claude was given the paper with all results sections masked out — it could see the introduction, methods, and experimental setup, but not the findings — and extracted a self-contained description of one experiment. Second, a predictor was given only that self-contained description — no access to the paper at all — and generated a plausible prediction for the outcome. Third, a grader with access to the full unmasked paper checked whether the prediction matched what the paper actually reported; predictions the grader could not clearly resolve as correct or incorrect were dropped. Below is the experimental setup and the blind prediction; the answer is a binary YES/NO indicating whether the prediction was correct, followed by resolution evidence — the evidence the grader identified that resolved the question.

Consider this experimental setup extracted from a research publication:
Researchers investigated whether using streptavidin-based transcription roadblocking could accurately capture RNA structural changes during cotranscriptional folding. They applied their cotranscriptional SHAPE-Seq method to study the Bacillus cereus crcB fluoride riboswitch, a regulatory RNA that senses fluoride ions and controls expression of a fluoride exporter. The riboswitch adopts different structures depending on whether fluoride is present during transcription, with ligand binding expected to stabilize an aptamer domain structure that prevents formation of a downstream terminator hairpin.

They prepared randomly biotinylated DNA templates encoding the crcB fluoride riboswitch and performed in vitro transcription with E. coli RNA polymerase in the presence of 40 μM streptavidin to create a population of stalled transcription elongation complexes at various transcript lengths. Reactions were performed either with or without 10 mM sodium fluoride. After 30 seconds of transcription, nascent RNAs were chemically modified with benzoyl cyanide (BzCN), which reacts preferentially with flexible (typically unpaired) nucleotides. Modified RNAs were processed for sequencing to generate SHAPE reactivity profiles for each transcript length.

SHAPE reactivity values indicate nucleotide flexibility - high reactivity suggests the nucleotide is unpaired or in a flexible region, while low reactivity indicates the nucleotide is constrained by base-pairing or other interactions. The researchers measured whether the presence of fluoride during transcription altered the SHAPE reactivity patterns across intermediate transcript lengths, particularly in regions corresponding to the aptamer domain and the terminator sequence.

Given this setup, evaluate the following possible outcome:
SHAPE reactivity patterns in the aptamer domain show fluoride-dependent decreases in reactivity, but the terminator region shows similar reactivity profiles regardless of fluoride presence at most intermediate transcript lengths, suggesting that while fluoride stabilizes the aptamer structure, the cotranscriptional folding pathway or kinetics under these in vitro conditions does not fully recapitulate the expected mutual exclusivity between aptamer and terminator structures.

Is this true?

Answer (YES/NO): NO